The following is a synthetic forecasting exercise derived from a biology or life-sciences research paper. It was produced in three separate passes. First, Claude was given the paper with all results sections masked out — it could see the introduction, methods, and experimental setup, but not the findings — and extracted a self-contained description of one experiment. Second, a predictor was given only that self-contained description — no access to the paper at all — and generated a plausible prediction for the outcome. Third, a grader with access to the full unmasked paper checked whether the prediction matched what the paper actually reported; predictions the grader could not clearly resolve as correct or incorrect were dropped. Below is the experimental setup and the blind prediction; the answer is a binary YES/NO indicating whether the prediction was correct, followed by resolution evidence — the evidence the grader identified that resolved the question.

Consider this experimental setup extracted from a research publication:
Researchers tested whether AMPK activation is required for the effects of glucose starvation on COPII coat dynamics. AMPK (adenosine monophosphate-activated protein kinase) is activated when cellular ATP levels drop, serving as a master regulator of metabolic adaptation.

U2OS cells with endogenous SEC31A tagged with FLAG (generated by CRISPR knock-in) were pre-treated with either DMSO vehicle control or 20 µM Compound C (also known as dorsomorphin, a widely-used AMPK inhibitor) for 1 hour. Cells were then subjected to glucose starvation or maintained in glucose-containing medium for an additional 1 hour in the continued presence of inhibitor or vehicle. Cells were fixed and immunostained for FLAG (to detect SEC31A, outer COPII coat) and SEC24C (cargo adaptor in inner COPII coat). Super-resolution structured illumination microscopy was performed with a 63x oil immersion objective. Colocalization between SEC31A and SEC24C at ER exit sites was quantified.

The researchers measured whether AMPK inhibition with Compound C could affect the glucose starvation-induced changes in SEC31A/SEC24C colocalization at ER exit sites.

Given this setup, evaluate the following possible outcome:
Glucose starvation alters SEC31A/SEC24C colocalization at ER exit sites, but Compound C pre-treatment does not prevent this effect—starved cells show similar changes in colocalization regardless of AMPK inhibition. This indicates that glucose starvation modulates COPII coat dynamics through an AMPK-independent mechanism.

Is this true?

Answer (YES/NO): YES